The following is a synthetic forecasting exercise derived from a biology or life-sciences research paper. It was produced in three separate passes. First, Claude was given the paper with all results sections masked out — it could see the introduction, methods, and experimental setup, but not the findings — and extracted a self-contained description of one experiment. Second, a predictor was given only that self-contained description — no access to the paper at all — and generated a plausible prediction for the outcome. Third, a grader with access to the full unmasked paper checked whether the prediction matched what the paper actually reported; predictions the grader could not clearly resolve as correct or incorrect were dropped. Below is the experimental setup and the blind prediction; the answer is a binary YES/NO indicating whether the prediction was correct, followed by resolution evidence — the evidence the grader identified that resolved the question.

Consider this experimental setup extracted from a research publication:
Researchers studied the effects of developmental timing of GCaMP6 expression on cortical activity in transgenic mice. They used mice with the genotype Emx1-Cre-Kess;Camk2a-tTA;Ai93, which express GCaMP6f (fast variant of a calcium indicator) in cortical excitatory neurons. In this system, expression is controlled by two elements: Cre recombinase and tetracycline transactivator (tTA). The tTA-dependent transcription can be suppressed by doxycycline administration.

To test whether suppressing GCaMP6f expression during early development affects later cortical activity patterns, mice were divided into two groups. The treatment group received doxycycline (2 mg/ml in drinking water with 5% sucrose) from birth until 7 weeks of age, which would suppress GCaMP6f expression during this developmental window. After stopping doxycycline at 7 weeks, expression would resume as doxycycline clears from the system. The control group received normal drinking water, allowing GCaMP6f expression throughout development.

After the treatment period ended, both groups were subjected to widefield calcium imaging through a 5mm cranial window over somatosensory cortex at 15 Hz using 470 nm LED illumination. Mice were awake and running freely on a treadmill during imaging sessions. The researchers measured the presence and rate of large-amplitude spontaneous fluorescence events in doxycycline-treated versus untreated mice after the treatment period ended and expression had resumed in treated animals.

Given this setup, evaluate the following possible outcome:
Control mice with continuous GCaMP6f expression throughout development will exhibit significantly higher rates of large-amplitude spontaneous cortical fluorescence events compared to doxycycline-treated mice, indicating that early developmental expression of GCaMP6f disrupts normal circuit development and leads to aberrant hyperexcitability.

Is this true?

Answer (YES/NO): YES